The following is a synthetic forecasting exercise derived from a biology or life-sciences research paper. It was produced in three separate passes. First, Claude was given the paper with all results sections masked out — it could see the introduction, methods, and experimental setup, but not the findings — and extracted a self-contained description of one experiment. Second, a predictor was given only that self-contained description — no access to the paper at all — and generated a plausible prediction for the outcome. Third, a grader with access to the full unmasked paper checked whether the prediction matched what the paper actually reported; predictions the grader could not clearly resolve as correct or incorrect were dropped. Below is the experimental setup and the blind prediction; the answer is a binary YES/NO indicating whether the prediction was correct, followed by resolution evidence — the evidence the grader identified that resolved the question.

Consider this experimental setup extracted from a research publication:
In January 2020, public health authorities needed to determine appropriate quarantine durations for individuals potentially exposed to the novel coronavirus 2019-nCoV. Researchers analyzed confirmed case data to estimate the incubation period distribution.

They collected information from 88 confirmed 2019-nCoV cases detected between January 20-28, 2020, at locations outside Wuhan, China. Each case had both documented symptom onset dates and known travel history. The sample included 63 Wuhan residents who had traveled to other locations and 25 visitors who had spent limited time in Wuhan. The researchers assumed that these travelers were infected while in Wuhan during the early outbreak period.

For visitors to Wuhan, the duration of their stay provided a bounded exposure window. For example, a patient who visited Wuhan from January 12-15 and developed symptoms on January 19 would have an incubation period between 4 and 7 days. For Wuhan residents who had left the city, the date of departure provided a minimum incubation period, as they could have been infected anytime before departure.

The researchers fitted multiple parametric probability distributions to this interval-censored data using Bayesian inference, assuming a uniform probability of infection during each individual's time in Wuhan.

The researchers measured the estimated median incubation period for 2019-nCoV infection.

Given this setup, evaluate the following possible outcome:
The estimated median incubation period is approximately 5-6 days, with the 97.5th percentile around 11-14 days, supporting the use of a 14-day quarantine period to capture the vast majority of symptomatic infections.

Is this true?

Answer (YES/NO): YES